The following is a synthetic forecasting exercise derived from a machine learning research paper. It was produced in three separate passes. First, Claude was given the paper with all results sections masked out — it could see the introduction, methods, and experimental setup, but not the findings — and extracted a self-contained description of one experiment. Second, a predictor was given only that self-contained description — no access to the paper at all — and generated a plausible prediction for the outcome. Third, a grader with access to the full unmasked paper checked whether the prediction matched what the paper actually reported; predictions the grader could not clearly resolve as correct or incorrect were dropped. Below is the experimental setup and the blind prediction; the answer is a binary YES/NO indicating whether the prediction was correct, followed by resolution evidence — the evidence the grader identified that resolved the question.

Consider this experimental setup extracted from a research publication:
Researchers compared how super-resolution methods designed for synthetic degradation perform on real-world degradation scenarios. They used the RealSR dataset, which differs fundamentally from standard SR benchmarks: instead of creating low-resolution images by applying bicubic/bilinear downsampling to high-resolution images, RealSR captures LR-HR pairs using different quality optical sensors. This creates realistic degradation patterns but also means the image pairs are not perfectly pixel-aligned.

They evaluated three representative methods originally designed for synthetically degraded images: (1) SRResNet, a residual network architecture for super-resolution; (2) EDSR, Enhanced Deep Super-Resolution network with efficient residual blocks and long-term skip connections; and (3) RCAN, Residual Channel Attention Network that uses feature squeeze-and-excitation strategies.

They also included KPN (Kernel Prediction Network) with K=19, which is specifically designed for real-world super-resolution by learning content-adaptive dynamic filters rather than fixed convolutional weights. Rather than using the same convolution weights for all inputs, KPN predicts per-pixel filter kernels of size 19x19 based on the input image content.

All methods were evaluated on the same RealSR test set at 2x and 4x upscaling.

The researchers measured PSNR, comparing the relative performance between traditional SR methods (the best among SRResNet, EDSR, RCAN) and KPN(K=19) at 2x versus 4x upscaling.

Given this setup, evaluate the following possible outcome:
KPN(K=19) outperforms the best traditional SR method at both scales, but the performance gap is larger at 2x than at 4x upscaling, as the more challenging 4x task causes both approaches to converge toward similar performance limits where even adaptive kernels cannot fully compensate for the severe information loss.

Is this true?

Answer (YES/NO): NO